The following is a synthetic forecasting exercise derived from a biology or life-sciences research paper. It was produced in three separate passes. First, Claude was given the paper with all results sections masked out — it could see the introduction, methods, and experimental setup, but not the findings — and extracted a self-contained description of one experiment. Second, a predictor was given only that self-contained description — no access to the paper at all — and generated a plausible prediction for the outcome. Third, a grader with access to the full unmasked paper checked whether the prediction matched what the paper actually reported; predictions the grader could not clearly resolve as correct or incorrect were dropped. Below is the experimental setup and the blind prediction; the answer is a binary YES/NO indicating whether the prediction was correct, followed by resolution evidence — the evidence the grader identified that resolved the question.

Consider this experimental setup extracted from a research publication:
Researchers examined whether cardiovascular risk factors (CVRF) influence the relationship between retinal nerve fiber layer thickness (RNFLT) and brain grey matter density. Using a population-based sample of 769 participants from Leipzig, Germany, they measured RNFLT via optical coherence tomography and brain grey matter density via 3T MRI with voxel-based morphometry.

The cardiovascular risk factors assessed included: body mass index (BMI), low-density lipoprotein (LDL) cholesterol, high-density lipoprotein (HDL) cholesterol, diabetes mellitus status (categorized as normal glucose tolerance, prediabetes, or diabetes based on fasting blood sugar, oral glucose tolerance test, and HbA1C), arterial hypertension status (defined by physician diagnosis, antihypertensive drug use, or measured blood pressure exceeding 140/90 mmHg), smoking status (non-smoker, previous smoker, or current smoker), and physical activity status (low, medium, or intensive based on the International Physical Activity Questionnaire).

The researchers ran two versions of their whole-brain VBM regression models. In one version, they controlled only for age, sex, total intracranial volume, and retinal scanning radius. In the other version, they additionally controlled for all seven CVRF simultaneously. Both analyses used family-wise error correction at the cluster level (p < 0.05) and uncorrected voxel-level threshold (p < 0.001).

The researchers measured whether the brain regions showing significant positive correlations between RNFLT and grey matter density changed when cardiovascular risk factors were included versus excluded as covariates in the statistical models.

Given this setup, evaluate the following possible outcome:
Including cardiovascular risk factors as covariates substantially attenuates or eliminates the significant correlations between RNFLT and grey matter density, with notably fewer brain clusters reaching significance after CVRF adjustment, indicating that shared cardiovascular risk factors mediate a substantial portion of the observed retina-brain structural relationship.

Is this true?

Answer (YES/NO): NO